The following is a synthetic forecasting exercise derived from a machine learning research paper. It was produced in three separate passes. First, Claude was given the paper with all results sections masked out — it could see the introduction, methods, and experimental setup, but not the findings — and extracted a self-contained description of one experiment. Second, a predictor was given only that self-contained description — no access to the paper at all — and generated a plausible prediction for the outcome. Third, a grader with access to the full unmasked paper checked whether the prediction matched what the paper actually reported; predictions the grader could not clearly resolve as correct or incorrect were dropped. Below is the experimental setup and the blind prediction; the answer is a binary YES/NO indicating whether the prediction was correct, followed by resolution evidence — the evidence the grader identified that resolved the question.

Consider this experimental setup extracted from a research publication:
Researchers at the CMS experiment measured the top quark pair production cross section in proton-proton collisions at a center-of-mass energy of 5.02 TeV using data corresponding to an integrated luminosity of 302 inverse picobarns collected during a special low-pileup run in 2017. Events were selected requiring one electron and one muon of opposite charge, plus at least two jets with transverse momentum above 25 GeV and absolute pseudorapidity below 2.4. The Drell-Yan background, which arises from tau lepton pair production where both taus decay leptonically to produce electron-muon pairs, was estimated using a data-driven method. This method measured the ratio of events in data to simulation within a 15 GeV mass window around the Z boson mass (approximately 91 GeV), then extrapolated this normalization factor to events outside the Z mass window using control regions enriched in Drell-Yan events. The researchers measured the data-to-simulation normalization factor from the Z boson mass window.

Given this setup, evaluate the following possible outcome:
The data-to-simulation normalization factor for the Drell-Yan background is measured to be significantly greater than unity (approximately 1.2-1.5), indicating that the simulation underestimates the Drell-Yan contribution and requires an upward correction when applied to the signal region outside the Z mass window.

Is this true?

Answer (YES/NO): NO